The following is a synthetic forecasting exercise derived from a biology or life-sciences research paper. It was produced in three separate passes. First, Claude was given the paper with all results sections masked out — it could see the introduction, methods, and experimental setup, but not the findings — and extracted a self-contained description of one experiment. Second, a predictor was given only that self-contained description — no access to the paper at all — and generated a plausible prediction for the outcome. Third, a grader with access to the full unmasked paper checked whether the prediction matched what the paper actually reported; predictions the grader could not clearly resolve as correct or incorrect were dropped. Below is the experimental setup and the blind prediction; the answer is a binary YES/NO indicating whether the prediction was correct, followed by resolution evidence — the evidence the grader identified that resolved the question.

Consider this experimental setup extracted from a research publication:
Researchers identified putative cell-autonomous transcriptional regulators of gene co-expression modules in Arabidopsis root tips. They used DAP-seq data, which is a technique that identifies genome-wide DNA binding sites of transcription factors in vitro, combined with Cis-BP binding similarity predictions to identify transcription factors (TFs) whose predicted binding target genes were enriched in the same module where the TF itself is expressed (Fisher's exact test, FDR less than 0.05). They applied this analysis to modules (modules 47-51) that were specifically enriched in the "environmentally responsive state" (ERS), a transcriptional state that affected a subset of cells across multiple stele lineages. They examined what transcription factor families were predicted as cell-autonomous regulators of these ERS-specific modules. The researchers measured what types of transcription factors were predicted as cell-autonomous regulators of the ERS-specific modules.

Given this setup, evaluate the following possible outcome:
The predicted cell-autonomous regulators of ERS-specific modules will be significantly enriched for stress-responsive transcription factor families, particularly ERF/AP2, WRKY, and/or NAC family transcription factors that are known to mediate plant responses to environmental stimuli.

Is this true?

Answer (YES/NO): NO